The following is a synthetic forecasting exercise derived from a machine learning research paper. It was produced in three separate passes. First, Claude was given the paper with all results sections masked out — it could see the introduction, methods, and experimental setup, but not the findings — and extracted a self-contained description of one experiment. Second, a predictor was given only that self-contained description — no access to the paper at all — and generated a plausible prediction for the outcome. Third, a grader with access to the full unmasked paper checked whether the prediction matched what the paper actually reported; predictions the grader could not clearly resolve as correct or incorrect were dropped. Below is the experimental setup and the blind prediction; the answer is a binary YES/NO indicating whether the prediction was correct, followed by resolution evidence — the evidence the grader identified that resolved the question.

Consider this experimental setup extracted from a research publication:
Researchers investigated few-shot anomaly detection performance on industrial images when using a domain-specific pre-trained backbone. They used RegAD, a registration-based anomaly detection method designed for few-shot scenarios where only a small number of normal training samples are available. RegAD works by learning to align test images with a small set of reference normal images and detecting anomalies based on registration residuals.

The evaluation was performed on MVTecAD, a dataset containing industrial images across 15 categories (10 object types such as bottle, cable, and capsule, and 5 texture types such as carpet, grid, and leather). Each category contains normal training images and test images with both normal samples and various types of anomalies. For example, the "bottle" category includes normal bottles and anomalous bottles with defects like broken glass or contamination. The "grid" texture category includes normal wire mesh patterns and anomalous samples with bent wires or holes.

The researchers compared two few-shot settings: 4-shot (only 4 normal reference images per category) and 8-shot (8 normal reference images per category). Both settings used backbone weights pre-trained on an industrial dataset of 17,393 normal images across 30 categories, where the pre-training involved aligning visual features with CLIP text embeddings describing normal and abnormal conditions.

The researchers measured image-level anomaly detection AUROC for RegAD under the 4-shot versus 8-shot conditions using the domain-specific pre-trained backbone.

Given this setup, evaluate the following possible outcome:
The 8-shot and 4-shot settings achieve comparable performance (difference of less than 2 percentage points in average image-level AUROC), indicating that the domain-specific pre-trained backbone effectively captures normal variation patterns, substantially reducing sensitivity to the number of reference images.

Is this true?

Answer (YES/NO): NO